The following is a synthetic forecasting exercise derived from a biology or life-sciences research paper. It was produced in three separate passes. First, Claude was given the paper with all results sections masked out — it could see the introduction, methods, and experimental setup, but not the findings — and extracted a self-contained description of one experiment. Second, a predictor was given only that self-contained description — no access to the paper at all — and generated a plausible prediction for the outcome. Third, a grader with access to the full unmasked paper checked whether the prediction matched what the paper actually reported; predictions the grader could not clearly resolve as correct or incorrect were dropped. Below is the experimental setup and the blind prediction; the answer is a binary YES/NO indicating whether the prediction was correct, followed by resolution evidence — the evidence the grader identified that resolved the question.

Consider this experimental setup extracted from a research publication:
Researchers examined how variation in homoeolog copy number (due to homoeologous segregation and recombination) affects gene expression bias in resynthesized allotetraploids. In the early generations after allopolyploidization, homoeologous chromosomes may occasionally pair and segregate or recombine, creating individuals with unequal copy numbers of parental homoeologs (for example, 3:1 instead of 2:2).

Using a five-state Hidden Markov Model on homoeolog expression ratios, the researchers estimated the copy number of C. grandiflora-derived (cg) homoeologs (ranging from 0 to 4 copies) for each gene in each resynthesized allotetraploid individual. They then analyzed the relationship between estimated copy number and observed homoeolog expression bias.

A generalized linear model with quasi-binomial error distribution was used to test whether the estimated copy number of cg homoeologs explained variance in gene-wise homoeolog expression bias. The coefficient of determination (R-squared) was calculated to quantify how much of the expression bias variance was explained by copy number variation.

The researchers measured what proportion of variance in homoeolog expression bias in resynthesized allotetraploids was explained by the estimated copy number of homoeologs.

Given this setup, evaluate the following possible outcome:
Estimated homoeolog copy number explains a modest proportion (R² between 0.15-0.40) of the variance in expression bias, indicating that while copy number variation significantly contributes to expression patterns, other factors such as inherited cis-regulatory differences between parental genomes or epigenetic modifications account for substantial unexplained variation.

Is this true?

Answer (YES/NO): NO